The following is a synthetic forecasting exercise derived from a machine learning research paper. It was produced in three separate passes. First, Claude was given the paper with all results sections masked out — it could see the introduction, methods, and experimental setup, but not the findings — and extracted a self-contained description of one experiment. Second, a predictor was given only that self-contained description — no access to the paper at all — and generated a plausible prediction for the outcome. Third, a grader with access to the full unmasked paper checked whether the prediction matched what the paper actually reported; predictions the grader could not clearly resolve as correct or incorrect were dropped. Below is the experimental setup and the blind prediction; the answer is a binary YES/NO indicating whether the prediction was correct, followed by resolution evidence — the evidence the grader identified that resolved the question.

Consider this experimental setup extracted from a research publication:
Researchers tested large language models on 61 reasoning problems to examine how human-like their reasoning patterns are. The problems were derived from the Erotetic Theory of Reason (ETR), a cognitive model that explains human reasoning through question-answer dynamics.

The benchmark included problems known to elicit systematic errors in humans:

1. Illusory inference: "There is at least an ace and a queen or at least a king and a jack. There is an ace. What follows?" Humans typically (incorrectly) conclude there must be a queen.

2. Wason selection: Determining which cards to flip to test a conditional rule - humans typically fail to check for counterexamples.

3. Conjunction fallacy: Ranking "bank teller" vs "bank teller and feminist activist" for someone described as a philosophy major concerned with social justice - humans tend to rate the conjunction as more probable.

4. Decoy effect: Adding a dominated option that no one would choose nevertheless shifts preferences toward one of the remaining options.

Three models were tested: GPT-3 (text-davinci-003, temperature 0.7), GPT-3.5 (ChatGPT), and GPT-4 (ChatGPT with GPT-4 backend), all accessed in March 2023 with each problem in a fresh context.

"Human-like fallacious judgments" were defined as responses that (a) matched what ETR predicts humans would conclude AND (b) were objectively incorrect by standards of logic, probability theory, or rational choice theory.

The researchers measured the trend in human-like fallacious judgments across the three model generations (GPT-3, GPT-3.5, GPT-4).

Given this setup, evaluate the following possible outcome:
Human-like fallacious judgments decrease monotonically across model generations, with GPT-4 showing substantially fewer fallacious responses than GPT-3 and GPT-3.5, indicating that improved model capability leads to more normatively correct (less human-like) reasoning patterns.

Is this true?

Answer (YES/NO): NO